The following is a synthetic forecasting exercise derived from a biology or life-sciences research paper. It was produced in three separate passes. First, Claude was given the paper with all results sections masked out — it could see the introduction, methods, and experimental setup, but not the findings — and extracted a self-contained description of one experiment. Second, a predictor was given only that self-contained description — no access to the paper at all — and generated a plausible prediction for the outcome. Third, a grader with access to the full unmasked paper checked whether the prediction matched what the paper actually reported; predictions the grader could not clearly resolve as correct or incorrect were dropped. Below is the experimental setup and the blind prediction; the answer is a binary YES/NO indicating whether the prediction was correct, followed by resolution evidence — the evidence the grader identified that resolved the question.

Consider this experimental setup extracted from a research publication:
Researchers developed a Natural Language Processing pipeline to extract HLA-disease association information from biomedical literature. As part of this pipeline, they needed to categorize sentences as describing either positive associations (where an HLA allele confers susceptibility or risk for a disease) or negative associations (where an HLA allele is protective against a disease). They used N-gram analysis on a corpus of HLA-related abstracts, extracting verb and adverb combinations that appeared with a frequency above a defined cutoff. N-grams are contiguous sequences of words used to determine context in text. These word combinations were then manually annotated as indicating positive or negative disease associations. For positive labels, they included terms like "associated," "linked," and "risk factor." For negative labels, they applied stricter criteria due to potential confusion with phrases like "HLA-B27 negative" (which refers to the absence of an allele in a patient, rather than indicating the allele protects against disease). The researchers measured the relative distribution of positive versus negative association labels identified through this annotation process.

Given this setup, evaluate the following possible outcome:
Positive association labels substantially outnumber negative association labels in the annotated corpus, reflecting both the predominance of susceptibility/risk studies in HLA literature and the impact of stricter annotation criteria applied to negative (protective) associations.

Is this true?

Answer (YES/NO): YES